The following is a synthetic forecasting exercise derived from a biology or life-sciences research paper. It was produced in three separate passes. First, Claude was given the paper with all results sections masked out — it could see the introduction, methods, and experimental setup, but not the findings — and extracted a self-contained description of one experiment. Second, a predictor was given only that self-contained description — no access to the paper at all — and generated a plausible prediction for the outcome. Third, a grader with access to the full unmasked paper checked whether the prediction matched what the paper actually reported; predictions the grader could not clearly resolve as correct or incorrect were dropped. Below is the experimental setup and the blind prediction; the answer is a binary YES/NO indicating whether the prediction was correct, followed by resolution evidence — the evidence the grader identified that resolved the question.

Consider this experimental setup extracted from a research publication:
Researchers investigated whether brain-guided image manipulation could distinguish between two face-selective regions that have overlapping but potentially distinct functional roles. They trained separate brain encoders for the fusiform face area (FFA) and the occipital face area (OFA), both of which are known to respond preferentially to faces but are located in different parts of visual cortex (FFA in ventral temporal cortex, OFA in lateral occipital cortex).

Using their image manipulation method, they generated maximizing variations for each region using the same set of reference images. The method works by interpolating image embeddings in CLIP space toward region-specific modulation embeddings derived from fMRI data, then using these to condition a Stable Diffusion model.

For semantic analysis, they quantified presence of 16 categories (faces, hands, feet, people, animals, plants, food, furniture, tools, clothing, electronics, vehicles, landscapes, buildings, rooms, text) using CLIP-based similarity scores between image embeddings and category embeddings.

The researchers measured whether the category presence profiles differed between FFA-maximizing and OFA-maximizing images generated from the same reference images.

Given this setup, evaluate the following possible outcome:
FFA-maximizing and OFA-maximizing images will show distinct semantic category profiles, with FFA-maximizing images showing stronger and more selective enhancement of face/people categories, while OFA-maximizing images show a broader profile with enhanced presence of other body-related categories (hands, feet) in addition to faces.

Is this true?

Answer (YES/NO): NO